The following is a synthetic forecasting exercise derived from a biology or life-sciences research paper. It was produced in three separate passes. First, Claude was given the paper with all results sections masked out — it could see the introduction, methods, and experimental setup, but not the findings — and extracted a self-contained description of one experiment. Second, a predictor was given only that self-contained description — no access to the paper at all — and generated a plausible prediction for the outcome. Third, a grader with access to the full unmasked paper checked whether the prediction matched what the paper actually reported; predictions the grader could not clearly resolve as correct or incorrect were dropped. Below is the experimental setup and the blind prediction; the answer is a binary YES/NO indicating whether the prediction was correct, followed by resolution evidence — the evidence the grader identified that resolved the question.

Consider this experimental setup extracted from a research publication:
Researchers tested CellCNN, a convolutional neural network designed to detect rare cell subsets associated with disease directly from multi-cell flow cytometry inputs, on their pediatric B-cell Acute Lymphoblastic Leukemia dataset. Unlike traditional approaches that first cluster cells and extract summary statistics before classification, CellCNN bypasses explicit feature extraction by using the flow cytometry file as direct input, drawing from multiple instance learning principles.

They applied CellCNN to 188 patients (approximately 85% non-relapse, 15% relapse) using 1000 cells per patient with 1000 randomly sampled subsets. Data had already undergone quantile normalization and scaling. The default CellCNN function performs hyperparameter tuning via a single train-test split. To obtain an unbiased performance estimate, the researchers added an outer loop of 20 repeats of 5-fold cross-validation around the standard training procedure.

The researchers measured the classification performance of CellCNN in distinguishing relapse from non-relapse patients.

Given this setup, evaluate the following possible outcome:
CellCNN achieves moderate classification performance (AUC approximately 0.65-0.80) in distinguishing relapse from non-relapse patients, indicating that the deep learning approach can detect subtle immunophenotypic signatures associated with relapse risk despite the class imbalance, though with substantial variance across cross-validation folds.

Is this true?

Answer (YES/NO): NO